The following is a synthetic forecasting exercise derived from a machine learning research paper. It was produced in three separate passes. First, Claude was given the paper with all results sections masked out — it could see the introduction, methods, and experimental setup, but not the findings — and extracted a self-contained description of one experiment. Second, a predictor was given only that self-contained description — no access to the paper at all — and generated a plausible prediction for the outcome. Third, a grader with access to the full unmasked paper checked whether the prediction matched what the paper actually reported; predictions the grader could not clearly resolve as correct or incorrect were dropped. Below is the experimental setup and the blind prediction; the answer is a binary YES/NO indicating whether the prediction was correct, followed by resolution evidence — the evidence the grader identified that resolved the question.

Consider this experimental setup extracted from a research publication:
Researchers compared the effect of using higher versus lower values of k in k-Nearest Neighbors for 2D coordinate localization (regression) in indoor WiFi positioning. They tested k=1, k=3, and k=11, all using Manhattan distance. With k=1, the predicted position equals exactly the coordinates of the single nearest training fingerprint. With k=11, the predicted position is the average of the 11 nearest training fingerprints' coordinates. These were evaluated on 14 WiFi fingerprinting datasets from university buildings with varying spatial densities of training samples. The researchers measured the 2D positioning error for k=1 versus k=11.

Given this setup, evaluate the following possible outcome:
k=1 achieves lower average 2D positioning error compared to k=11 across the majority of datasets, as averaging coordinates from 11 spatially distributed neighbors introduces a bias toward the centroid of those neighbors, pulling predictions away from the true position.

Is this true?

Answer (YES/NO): YES